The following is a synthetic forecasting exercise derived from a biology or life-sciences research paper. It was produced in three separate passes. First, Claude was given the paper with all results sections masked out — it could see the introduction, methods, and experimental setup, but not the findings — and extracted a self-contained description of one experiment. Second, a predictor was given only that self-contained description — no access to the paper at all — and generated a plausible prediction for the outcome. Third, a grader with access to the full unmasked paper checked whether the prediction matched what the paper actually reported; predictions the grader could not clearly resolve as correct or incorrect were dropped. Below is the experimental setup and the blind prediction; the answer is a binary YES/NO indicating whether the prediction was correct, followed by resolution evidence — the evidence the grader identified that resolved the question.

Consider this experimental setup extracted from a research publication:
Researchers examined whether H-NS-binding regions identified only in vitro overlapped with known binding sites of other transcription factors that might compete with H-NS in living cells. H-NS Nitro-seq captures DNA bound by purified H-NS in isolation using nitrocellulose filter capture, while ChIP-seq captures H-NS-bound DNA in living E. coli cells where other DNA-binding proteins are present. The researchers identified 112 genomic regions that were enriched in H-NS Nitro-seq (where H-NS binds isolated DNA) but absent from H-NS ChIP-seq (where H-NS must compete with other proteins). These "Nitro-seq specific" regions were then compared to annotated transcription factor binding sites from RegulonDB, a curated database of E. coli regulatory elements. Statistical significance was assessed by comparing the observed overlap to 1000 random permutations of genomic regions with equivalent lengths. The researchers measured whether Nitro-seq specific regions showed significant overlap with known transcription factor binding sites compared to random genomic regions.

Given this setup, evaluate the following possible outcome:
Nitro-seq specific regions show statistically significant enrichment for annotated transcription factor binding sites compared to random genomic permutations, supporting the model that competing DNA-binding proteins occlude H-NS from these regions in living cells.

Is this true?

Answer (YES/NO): YES